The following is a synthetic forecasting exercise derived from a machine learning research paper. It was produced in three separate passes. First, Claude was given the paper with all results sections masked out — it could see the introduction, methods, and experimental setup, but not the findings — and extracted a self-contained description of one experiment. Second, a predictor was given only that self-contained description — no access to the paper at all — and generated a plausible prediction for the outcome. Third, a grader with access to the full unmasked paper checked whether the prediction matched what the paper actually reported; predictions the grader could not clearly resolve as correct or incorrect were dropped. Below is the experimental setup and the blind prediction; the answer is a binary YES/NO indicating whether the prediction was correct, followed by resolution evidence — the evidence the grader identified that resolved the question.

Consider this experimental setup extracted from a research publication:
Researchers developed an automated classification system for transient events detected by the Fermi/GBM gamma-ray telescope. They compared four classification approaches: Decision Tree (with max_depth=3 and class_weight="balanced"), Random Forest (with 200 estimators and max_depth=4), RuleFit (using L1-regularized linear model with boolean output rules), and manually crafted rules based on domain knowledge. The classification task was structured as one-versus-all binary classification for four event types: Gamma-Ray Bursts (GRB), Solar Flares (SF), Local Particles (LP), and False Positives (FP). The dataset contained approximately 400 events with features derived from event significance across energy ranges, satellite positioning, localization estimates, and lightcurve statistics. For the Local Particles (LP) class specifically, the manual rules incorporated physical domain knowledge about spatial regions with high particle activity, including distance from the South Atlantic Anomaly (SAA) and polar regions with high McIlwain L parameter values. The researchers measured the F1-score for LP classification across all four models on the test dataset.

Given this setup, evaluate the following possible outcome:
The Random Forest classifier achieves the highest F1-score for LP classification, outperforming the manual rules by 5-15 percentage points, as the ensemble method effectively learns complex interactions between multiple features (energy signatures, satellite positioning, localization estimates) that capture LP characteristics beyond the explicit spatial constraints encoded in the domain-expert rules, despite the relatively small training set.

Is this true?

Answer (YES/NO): NO